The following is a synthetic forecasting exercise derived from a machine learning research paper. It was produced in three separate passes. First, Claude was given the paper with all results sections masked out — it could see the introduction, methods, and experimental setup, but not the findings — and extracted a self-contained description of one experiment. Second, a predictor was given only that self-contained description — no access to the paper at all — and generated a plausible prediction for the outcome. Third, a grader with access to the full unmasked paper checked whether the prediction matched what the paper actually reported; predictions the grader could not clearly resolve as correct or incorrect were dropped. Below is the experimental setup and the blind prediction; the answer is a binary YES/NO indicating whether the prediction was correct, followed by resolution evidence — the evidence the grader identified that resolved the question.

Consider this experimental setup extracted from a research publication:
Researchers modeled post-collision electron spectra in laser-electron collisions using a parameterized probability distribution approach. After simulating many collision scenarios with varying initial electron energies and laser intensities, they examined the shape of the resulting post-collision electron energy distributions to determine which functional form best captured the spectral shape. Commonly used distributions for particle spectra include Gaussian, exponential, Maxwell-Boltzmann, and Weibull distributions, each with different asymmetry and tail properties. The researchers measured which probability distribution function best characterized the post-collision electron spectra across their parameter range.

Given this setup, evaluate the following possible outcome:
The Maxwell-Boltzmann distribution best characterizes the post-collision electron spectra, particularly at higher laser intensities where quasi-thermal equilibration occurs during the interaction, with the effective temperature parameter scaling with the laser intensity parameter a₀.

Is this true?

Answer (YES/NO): NO